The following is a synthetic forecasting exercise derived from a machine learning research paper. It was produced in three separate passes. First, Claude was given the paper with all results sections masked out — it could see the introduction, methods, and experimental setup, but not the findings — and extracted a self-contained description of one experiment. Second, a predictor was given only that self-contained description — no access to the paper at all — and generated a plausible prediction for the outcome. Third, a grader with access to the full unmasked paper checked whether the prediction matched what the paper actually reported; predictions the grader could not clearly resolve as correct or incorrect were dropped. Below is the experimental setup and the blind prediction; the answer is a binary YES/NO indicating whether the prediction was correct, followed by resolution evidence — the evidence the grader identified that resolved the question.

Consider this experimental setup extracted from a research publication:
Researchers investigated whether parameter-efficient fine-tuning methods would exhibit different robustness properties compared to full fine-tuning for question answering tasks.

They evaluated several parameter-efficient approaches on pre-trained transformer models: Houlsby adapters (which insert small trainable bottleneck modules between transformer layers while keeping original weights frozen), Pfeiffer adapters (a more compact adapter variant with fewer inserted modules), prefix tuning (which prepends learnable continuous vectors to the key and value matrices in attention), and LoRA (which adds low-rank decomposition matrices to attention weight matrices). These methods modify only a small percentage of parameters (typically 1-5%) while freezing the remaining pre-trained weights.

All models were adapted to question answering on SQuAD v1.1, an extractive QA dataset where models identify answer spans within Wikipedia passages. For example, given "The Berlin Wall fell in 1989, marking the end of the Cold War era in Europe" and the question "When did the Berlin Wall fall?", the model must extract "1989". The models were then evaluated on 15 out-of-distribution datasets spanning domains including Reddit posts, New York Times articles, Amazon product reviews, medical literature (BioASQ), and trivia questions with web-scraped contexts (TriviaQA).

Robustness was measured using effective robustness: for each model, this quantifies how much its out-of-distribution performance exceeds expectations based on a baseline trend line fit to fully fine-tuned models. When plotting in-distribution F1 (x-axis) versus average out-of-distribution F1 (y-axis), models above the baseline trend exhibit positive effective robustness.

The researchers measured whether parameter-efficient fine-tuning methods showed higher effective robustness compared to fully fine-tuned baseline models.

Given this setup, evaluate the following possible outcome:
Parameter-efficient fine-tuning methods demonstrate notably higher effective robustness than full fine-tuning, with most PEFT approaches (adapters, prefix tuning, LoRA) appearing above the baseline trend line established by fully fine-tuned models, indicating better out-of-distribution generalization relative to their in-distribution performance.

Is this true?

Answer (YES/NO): NO